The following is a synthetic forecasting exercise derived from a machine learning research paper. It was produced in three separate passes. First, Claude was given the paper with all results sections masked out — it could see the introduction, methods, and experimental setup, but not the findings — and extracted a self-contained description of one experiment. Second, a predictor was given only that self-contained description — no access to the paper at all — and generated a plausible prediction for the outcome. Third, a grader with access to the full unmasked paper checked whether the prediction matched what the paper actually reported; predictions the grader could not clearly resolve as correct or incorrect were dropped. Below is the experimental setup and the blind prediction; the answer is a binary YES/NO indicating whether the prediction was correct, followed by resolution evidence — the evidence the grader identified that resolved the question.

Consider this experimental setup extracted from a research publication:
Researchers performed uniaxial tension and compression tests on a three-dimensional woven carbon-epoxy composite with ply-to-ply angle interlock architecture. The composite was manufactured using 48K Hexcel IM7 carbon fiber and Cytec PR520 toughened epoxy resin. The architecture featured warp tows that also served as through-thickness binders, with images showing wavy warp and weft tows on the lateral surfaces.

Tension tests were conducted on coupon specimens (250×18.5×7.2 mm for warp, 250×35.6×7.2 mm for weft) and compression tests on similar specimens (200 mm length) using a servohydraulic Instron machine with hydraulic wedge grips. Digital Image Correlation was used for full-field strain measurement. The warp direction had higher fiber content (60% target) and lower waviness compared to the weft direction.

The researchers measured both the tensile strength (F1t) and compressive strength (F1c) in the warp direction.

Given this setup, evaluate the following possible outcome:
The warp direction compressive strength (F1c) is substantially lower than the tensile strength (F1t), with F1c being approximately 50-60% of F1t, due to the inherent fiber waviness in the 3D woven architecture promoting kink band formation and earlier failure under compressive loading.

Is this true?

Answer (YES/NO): NO